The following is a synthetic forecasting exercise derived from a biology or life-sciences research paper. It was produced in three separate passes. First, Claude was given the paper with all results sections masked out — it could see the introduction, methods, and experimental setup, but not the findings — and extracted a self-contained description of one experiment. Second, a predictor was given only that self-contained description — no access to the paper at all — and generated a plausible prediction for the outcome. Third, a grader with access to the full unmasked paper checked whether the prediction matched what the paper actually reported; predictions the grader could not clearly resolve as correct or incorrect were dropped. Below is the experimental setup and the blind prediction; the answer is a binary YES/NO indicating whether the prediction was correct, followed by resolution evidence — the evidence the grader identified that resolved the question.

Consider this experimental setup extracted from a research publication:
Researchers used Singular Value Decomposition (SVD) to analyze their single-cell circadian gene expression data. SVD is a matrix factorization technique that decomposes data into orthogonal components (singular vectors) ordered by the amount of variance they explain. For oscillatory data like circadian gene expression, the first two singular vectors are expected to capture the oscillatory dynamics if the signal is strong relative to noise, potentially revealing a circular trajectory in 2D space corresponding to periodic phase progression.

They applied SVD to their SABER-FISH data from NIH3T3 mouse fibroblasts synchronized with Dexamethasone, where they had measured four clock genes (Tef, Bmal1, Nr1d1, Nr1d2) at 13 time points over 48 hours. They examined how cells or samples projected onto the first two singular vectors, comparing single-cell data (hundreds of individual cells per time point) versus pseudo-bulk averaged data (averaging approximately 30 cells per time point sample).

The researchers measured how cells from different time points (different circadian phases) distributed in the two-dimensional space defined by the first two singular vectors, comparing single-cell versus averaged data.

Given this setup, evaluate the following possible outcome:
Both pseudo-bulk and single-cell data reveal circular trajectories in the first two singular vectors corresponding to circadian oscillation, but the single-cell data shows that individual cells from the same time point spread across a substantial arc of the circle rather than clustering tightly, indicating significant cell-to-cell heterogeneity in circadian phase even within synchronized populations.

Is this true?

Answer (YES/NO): NO